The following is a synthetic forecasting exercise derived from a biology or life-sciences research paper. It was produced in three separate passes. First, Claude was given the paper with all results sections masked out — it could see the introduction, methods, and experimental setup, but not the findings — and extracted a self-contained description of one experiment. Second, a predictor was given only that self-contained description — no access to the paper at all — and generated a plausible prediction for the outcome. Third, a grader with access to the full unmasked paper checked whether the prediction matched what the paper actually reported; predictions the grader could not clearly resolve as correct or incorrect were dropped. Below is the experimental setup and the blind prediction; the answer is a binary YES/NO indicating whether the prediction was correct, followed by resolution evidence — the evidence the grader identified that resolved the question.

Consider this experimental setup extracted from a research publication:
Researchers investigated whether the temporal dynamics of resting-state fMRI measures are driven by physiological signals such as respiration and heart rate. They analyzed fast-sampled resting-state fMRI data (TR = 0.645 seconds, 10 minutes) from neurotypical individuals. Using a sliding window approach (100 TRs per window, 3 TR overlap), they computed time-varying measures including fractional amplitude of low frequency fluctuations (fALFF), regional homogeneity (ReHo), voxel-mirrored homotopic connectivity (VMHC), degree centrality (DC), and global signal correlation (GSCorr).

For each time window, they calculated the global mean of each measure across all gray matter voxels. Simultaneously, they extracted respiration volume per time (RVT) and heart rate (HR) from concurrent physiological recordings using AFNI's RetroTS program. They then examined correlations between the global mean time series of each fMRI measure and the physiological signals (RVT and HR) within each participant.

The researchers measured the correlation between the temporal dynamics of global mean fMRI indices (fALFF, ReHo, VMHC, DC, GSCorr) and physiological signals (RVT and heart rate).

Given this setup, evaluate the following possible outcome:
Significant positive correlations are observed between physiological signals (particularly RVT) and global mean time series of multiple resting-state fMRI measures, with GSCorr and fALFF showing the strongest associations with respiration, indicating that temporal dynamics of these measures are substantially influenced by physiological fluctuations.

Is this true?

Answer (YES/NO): NO